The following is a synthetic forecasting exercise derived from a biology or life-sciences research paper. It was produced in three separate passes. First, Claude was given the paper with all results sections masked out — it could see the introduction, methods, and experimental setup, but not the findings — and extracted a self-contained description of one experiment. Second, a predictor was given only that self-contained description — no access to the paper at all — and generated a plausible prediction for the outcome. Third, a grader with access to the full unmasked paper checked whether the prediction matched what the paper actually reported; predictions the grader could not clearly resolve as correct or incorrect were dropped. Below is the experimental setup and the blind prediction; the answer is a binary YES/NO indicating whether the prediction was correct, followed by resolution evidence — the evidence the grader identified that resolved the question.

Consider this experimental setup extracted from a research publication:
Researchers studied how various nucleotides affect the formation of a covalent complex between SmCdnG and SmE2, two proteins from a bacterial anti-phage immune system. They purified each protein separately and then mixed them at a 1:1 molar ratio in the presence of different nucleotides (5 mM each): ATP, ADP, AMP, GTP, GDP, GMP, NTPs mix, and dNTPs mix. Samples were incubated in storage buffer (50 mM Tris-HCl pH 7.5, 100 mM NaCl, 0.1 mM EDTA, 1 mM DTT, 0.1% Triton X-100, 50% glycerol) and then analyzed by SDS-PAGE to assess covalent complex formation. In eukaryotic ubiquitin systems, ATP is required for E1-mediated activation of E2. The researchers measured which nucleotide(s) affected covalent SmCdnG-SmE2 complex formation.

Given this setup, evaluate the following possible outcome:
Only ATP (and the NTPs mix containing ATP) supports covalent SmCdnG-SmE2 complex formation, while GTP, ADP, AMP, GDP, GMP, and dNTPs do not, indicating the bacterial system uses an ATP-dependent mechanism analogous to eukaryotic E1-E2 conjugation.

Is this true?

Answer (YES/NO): NO